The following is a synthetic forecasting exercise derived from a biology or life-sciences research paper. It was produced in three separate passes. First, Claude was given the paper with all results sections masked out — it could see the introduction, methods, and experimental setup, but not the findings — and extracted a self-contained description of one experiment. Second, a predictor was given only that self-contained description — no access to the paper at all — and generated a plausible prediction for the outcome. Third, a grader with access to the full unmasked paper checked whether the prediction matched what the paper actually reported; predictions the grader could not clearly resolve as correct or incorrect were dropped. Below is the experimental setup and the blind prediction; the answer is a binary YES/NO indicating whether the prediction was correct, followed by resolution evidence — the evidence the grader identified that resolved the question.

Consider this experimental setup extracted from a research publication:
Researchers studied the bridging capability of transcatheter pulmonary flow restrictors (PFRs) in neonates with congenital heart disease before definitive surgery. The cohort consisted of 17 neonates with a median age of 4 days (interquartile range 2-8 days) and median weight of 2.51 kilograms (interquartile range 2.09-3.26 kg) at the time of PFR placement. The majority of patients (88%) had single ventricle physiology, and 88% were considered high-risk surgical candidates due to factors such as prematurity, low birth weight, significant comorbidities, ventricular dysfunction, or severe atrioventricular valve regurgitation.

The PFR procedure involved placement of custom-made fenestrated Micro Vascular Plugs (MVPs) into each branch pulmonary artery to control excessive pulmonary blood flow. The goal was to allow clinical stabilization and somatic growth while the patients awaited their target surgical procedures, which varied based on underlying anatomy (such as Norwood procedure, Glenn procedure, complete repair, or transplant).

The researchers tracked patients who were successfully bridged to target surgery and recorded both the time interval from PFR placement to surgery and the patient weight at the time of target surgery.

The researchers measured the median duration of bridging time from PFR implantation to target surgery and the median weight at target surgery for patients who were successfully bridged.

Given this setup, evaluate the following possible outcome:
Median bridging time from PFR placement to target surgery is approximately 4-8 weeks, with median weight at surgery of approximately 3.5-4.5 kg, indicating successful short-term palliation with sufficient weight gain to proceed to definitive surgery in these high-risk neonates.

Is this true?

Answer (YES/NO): NO